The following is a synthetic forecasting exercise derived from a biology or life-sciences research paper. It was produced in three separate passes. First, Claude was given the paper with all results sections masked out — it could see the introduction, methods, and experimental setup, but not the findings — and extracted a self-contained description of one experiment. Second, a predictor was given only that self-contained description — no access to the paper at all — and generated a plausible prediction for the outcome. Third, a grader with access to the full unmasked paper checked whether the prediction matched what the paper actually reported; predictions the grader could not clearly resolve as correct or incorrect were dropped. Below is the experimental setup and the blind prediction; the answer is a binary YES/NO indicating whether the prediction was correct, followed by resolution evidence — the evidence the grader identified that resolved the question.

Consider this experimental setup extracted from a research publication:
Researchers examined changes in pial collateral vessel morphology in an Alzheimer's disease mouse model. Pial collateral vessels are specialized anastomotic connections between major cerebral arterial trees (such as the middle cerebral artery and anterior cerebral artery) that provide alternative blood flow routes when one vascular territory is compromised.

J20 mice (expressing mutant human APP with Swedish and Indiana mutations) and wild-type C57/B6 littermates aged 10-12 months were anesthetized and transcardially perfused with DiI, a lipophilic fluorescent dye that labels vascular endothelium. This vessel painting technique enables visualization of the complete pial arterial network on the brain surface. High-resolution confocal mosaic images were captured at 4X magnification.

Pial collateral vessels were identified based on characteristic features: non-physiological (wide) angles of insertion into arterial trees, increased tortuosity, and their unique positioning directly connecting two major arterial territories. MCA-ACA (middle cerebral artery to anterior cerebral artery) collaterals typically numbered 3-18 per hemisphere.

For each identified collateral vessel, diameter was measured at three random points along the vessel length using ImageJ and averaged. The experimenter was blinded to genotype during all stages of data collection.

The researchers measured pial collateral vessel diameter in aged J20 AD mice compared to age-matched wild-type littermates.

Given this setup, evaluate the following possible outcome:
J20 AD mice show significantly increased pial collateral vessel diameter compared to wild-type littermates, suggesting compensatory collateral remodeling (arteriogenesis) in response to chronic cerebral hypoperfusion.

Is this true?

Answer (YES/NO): YES